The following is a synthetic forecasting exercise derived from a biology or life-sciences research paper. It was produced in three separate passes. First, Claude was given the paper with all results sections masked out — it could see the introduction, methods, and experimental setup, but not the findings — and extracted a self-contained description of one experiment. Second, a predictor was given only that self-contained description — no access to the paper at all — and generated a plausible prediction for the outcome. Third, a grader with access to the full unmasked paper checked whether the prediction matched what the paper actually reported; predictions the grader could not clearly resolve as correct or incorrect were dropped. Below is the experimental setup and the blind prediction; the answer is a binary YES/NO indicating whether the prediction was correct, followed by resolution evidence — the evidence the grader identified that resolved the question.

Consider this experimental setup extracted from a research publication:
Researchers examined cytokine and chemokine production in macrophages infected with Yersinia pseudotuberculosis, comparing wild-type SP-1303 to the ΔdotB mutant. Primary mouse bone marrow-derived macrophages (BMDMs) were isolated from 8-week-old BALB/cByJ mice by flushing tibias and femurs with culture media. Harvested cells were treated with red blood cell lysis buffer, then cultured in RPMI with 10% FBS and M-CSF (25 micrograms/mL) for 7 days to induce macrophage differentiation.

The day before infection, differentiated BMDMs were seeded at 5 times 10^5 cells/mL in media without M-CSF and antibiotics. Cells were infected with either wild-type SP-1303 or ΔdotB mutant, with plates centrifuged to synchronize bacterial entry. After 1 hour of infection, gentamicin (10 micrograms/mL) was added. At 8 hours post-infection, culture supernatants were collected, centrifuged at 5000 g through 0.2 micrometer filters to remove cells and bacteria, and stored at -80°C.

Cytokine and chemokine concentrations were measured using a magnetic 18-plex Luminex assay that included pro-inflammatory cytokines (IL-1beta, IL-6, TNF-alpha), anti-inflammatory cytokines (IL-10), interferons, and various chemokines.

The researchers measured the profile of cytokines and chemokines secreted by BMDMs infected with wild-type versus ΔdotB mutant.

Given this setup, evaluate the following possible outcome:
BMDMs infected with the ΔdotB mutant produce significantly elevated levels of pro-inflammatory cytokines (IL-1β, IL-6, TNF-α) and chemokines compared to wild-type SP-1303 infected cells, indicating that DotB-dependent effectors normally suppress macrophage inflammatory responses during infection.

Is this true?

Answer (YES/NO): NO